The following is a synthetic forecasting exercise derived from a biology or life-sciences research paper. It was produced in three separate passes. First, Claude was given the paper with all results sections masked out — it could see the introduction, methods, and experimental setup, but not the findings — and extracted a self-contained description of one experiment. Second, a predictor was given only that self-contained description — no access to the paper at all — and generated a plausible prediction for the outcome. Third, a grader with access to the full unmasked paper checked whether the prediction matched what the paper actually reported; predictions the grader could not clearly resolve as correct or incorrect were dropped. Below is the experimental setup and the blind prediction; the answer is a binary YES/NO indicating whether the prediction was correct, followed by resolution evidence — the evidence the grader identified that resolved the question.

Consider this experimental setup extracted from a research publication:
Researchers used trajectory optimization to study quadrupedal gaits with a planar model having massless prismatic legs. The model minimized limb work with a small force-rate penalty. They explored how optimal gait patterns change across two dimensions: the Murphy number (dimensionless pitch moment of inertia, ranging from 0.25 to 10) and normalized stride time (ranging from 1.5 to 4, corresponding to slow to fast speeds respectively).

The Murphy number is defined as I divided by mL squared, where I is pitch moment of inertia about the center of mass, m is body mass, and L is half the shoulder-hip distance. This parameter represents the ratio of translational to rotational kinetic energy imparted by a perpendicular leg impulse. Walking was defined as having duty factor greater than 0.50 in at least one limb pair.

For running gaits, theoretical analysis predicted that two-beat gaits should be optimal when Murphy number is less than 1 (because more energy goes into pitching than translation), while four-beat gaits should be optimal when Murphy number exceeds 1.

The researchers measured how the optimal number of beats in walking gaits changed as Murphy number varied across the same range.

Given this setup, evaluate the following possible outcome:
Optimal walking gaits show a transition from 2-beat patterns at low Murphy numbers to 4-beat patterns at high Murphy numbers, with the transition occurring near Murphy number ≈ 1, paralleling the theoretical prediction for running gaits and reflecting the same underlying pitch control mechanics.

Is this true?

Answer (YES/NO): NO